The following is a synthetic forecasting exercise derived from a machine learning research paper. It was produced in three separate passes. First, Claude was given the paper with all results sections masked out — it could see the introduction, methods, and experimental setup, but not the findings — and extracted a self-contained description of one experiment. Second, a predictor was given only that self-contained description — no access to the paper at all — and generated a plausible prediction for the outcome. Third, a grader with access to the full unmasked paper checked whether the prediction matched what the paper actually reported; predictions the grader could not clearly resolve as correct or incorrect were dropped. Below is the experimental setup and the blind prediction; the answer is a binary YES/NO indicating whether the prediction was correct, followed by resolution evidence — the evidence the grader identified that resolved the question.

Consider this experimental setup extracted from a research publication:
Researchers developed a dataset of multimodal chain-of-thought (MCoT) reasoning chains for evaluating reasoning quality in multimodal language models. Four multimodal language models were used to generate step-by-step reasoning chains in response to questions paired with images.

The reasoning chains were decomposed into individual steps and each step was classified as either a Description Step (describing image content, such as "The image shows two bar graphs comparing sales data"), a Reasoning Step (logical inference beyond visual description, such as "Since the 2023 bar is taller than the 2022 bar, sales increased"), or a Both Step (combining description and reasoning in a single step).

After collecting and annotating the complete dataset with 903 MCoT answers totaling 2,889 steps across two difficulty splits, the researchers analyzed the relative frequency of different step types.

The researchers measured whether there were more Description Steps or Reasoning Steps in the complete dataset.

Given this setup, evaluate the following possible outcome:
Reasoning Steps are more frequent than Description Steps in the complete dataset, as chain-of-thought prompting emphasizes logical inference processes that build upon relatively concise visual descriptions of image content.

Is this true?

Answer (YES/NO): NO